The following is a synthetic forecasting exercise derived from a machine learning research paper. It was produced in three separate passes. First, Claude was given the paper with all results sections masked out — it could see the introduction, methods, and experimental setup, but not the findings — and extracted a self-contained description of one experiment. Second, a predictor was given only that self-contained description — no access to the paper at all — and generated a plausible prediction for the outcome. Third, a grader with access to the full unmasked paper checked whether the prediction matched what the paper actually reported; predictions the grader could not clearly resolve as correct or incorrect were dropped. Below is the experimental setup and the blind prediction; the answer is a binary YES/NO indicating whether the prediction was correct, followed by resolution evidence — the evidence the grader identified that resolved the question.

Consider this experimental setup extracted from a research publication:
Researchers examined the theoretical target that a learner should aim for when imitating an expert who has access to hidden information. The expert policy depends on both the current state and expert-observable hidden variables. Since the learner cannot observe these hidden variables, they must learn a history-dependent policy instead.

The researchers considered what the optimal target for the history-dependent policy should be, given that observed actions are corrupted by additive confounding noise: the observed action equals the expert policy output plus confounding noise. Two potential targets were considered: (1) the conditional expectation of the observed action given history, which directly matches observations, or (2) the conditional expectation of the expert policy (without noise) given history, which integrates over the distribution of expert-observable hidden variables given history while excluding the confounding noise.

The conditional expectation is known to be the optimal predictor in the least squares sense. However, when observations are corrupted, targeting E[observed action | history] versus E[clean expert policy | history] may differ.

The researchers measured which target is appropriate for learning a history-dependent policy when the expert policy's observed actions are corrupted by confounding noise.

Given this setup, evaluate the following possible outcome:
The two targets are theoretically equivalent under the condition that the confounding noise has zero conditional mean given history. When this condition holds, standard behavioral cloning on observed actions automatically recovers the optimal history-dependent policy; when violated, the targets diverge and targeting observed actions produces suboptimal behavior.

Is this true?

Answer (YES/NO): YES